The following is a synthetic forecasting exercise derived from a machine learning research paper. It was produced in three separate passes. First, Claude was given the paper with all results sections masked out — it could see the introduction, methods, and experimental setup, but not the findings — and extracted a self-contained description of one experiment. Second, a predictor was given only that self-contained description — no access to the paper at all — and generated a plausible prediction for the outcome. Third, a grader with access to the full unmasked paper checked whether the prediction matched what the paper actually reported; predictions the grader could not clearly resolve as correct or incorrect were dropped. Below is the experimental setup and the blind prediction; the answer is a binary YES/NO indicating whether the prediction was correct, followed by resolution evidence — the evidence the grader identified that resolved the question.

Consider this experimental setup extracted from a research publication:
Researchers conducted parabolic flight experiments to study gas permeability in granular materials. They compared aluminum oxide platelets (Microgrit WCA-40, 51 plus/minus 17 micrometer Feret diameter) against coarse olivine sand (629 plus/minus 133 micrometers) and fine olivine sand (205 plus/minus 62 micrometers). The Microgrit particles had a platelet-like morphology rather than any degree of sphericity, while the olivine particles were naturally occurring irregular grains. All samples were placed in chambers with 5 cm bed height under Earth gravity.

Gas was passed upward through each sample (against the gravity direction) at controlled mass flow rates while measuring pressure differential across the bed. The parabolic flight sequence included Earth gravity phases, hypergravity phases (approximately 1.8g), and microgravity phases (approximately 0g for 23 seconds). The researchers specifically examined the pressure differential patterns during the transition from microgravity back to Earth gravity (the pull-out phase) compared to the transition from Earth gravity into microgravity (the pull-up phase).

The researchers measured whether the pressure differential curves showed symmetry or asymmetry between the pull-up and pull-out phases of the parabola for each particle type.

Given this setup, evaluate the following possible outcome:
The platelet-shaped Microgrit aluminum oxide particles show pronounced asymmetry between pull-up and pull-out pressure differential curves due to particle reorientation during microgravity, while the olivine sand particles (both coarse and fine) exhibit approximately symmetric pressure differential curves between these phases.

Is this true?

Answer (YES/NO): NO